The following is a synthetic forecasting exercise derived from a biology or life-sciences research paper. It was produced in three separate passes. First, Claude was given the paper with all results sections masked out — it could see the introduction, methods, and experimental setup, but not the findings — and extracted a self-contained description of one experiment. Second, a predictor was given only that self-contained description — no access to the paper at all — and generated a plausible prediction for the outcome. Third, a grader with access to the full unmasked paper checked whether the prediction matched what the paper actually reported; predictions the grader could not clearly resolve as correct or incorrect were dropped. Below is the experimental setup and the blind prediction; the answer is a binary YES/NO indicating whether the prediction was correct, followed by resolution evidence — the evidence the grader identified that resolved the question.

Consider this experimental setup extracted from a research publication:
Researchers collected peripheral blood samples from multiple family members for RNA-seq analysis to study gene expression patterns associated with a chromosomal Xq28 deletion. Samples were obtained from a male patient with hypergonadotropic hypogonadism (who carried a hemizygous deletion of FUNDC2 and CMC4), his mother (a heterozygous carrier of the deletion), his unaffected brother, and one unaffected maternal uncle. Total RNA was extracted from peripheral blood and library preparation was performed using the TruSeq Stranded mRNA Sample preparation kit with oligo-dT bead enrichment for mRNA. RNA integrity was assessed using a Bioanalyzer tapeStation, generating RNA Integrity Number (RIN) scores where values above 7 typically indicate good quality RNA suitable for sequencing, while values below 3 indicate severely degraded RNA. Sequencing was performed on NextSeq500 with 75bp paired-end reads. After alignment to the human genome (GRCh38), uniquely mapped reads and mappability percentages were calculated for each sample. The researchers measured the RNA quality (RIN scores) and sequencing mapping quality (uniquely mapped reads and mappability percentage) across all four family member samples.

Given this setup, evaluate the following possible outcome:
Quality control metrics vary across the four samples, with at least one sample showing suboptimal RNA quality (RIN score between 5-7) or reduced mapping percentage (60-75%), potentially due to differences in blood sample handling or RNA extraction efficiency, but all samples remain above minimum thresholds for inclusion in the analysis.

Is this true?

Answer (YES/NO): NO